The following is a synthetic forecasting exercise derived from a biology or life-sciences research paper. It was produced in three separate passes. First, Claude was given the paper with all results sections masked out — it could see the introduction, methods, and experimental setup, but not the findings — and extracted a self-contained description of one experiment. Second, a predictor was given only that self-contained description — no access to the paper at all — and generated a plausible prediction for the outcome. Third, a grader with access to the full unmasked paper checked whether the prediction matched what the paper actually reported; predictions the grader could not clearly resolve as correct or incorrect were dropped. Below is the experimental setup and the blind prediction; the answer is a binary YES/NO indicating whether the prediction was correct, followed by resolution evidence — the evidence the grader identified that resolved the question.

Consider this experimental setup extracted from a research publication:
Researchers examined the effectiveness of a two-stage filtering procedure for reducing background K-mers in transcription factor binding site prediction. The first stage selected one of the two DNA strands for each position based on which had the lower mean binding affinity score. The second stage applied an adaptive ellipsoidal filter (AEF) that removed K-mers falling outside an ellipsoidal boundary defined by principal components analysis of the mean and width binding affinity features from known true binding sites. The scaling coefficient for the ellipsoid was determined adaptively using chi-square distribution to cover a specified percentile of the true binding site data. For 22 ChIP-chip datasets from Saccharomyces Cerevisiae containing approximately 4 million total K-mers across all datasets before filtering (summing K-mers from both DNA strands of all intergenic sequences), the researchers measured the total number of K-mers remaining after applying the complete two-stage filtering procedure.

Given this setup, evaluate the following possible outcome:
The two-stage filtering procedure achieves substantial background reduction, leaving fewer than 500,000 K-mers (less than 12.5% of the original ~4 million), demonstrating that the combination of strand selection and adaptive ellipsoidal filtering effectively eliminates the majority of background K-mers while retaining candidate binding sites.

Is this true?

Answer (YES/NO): YES